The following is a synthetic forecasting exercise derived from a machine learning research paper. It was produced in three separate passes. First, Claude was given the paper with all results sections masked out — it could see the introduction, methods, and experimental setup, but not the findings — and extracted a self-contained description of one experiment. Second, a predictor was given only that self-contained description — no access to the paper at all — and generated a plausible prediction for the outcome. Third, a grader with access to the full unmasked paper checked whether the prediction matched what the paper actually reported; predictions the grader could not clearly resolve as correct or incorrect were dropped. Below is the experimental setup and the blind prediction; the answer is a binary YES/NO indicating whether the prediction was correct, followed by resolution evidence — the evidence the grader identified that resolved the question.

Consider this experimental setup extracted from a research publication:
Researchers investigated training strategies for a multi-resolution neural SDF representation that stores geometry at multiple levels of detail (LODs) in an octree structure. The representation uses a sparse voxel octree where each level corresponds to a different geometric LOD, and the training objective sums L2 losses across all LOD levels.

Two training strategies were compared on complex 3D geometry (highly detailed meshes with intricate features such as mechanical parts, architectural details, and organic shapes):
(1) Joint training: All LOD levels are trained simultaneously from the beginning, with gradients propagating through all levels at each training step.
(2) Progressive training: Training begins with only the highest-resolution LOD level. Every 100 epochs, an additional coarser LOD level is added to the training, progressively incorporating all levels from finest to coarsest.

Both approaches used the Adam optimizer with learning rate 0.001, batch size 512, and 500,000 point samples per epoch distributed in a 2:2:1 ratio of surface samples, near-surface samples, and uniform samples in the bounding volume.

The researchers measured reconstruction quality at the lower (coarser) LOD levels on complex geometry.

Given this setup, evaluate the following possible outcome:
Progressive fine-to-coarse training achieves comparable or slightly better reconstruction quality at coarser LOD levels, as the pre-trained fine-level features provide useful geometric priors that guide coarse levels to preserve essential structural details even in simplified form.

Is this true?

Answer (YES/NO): YES